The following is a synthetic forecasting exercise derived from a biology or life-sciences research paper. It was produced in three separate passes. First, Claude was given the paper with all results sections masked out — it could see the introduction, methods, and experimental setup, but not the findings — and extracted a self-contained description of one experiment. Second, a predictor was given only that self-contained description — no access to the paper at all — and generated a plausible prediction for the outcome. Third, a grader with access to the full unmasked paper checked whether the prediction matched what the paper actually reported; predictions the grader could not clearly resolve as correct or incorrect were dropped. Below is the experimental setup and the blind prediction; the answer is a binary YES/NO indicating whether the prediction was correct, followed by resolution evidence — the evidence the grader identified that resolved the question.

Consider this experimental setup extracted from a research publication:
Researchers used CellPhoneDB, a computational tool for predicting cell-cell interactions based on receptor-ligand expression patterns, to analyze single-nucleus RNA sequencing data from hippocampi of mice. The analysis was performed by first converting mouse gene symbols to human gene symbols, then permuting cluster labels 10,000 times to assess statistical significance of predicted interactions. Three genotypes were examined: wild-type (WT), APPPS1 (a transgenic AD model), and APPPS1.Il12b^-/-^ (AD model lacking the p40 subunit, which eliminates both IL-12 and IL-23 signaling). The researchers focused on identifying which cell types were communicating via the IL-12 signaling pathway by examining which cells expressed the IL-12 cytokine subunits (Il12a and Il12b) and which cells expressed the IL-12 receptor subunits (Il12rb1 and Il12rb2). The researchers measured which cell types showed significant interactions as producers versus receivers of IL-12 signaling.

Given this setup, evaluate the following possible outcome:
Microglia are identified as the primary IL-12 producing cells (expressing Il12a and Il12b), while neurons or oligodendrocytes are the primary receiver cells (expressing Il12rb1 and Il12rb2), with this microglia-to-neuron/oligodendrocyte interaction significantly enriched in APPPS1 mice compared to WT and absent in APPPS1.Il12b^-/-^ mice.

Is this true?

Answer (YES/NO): NO